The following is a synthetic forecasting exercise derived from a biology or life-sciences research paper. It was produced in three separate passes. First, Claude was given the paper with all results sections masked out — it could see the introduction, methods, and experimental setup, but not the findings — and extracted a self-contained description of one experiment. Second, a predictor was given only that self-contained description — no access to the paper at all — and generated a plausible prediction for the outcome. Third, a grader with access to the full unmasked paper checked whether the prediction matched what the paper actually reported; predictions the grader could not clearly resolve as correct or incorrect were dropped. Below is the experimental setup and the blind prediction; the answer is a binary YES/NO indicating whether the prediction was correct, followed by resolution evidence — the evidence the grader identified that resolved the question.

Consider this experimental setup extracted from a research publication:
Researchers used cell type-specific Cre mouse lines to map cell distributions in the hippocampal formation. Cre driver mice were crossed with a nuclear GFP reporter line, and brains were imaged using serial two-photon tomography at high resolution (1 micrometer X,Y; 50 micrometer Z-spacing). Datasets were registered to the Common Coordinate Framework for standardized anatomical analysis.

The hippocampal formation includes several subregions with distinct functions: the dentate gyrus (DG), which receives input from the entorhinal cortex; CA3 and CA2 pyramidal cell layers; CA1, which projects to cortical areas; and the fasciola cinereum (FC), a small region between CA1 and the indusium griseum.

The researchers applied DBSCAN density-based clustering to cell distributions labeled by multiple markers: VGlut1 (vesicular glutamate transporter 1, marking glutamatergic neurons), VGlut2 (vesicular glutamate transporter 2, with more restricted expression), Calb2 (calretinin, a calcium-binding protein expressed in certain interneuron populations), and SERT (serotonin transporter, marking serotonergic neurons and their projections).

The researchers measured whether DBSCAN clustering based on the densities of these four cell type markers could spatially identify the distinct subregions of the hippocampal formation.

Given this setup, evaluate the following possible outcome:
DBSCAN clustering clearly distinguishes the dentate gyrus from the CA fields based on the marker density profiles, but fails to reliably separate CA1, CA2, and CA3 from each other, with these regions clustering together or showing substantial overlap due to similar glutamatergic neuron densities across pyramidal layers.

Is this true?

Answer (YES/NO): NO